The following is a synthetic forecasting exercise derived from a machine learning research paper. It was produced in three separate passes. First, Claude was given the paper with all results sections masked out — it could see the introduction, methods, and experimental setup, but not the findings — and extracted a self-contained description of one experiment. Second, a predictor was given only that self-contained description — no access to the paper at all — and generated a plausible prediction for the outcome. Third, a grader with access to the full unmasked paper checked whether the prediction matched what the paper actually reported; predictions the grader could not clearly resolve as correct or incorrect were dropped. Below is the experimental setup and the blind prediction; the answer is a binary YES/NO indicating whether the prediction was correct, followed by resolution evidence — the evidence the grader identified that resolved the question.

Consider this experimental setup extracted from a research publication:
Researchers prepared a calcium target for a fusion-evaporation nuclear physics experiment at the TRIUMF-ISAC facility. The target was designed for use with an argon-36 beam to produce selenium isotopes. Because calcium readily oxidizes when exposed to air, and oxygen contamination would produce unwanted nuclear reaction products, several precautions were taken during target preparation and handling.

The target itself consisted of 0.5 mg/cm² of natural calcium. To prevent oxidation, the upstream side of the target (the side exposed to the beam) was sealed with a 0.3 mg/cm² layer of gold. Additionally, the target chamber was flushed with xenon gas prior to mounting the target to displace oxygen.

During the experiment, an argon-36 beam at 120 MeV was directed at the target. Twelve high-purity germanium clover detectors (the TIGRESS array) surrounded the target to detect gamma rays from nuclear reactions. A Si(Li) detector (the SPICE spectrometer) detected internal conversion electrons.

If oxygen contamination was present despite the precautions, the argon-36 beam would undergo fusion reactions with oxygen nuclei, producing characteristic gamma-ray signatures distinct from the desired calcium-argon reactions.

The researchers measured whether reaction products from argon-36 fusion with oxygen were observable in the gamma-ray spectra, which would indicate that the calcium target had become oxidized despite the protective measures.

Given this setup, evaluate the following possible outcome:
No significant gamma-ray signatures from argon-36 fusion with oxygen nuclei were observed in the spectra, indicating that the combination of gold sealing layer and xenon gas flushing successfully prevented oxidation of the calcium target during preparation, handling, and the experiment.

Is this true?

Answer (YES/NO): NO